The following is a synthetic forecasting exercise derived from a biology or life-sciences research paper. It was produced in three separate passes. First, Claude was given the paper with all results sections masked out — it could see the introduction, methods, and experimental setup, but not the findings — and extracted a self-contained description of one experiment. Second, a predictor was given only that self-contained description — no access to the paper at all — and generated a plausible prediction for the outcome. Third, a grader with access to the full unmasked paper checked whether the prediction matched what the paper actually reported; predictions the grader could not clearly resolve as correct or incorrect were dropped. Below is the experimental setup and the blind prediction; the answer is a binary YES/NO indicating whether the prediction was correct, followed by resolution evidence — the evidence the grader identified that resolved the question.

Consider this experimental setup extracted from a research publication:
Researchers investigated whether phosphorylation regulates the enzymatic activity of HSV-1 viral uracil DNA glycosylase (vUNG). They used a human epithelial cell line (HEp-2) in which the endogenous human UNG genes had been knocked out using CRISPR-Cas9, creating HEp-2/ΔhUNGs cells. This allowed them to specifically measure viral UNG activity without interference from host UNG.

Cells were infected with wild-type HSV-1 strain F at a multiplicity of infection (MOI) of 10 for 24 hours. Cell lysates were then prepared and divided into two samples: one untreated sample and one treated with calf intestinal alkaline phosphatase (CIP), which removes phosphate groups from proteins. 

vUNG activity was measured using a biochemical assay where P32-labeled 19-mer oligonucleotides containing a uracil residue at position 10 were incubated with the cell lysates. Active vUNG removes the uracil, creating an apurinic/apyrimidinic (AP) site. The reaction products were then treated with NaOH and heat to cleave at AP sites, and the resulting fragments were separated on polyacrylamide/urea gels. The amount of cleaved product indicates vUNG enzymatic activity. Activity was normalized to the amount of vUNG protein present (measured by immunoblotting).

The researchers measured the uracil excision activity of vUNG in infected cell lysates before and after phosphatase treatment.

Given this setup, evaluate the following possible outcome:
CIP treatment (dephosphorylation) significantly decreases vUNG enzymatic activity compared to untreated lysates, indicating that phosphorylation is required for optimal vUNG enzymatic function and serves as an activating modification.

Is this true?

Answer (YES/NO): YES